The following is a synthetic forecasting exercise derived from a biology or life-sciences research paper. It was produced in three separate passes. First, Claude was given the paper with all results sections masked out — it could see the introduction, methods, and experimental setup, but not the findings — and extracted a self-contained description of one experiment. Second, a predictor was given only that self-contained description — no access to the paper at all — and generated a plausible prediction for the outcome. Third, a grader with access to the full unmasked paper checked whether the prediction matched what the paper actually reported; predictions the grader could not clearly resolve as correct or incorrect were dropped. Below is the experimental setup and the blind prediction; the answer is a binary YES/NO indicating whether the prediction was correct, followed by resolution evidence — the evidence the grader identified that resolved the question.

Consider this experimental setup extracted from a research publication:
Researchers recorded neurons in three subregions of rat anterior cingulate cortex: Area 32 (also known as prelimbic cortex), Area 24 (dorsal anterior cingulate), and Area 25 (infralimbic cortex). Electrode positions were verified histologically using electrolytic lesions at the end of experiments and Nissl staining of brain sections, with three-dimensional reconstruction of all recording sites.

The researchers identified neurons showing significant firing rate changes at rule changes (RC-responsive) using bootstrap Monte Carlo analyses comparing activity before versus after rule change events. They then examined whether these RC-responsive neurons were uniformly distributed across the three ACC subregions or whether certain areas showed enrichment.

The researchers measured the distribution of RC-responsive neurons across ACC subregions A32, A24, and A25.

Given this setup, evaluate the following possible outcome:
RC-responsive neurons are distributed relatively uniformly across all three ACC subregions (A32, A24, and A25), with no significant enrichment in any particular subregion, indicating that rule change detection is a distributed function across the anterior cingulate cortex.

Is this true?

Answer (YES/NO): NO